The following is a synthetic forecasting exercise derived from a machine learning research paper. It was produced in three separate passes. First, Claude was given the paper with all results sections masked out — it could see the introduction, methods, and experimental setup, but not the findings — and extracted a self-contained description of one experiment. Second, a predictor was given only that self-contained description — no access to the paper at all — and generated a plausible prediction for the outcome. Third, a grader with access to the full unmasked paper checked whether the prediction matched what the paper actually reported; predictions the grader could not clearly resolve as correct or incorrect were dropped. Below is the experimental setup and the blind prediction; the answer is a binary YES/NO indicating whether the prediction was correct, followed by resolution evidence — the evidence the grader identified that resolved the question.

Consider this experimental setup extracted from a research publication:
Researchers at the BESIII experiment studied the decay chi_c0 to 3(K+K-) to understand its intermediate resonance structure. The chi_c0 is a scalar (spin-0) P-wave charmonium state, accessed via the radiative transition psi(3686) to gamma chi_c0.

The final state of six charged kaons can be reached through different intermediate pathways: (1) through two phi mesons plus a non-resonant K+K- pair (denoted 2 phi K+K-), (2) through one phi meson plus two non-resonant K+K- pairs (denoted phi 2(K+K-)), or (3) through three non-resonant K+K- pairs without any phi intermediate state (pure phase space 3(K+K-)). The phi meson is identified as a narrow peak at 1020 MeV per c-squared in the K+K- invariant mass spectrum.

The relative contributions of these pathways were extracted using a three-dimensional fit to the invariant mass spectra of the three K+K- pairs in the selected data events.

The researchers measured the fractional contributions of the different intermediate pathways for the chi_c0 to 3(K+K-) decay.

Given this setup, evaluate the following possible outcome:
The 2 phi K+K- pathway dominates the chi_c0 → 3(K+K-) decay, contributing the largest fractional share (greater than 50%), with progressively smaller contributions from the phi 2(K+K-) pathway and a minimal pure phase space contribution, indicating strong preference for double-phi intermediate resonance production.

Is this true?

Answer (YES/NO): NO